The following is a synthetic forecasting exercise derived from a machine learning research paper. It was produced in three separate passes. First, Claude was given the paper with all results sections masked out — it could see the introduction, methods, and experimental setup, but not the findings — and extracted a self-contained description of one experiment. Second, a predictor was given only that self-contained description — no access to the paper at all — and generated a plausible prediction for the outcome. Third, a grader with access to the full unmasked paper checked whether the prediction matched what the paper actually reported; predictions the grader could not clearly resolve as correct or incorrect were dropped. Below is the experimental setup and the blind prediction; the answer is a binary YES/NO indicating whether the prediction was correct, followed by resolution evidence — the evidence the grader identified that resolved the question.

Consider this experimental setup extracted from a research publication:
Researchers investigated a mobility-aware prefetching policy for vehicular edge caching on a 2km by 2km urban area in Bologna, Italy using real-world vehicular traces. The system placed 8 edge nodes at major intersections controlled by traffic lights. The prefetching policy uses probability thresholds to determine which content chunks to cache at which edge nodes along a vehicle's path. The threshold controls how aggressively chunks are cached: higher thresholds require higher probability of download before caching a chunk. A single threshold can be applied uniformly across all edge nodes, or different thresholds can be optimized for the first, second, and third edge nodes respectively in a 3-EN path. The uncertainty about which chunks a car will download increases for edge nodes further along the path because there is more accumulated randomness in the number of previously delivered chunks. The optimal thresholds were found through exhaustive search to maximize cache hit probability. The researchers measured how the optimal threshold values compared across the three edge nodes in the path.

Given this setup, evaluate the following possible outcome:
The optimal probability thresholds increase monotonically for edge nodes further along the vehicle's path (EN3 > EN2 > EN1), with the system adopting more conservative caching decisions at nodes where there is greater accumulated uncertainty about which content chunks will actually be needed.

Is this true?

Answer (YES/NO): NO